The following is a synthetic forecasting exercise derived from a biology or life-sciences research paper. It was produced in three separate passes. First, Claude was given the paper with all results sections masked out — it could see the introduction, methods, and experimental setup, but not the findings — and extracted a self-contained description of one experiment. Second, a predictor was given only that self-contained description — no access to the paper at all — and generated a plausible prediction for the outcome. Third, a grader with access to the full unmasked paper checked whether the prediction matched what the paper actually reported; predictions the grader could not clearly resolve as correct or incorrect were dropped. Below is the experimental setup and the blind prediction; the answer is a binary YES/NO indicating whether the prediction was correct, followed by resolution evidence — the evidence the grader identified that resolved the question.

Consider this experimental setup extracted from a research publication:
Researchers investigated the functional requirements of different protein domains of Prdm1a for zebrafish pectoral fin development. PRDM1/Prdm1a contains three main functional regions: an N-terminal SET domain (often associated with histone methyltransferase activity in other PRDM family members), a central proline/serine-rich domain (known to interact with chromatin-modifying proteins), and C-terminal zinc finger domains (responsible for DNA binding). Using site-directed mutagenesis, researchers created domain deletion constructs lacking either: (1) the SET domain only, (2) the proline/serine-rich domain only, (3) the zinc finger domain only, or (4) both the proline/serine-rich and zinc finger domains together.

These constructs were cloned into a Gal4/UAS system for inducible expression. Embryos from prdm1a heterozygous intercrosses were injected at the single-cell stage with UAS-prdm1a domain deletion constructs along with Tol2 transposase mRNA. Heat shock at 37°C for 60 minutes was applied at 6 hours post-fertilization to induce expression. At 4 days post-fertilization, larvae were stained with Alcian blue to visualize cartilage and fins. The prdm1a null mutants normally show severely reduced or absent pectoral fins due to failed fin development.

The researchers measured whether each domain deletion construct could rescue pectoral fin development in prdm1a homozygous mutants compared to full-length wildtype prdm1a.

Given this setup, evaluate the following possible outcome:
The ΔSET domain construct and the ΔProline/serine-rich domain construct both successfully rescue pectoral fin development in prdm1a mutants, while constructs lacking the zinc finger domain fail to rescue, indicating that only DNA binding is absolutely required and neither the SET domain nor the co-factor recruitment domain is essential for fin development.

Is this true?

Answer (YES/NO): NO